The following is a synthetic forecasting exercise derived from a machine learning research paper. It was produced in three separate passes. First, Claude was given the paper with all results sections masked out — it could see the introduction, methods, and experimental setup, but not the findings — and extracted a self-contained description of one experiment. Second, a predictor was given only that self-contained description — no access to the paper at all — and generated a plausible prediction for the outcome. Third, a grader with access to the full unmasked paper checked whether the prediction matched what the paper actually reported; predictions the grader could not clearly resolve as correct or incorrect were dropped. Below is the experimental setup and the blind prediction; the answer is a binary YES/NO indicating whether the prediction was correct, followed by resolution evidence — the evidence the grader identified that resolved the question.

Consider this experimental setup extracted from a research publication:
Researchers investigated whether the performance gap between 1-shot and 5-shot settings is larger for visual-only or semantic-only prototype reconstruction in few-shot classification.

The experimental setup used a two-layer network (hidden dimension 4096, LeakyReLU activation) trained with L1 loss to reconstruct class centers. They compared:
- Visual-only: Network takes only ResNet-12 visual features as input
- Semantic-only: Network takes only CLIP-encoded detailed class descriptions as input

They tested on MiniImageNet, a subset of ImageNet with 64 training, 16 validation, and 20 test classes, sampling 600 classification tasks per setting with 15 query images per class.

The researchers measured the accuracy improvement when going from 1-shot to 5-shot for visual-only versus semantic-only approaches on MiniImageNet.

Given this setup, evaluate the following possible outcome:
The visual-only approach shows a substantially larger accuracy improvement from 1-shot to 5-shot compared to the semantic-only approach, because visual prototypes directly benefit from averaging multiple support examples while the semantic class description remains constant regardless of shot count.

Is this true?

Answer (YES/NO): YES